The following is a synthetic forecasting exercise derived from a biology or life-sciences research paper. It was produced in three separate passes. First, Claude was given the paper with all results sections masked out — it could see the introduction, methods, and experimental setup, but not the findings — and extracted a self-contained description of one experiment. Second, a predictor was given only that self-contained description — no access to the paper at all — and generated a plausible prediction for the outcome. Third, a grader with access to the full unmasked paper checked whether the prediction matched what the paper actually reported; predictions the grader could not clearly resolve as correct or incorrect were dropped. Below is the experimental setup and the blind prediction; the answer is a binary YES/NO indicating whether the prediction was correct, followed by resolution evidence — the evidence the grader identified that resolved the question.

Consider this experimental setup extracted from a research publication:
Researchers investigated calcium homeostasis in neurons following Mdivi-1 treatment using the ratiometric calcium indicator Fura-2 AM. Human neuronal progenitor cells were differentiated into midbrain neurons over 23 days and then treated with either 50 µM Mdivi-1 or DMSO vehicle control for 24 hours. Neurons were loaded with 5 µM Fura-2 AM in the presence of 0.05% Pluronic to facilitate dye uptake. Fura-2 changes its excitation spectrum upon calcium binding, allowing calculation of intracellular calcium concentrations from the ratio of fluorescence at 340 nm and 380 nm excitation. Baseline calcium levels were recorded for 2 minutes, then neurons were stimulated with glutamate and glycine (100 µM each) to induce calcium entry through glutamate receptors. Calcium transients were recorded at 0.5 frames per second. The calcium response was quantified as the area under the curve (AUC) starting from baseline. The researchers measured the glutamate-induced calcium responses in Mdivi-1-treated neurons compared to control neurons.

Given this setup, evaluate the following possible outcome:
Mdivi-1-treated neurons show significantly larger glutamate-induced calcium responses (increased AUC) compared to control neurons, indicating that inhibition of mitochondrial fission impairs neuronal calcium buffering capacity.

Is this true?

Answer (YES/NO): NO